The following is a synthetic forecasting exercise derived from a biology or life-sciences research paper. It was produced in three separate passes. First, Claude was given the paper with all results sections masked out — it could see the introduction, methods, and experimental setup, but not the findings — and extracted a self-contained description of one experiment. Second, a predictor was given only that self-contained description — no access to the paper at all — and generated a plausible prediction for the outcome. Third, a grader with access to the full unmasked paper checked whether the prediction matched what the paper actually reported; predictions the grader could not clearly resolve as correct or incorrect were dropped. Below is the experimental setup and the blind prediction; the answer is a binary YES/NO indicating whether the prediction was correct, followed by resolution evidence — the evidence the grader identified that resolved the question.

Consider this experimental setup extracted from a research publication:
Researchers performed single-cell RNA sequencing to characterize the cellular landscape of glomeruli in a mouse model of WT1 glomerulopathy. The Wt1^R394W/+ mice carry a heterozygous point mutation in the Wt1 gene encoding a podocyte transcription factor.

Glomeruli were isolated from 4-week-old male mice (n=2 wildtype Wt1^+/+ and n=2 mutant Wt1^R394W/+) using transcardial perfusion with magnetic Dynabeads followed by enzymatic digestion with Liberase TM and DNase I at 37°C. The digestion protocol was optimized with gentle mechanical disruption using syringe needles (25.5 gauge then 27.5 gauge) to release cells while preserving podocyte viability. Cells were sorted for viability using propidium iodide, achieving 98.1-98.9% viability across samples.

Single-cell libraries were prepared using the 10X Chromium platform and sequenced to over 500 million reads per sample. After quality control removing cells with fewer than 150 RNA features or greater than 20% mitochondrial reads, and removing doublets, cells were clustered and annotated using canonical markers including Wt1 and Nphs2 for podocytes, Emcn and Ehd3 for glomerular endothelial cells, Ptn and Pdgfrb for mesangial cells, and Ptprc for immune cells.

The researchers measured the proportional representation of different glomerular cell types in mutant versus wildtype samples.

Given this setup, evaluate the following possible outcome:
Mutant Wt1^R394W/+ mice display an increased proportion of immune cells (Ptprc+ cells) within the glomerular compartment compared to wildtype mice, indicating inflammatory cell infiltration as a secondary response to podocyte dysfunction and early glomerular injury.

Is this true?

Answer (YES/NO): NO